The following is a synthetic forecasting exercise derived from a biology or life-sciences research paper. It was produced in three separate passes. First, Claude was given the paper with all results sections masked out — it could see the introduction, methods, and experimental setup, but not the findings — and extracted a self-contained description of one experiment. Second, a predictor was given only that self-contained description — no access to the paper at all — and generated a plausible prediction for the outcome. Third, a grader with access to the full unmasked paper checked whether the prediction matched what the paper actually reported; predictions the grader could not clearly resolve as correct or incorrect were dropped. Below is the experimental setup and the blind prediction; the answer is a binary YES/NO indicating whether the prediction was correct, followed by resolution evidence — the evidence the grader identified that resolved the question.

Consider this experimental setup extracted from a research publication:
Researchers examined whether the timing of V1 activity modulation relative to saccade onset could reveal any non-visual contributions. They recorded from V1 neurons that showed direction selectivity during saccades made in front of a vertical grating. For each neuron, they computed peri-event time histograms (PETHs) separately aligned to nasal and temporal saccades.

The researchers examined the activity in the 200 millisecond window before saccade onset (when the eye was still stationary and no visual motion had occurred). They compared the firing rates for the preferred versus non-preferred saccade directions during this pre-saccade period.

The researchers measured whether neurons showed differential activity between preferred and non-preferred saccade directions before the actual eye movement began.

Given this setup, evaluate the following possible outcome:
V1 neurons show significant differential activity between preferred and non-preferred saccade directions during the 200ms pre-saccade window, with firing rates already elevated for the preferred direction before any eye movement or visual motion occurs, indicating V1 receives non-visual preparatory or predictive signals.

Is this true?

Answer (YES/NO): YES